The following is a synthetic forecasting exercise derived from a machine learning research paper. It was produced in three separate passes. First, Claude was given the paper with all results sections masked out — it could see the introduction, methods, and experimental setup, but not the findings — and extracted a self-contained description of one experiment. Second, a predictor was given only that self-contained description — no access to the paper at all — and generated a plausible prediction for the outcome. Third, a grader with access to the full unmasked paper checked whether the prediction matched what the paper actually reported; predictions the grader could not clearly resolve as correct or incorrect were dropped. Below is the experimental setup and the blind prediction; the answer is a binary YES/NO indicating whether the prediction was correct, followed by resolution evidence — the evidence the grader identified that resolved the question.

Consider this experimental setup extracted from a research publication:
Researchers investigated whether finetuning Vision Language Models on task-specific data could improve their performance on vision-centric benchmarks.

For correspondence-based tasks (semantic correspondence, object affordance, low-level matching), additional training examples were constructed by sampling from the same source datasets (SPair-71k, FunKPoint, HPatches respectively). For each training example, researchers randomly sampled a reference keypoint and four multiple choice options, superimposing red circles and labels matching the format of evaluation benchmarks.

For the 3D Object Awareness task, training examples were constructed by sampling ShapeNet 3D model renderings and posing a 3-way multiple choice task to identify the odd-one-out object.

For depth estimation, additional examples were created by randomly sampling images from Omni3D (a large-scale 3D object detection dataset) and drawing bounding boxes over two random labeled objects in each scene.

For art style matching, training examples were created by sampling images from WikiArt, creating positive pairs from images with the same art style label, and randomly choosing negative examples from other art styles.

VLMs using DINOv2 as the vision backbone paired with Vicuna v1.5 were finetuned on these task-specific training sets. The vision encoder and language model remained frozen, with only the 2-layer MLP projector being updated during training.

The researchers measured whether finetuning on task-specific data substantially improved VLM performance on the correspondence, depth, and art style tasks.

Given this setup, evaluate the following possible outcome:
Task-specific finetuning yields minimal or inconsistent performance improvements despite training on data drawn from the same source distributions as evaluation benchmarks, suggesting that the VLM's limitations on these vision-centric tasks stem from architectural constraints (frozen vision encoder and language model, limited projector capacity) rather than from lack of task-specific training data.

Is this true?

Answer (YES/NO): NO